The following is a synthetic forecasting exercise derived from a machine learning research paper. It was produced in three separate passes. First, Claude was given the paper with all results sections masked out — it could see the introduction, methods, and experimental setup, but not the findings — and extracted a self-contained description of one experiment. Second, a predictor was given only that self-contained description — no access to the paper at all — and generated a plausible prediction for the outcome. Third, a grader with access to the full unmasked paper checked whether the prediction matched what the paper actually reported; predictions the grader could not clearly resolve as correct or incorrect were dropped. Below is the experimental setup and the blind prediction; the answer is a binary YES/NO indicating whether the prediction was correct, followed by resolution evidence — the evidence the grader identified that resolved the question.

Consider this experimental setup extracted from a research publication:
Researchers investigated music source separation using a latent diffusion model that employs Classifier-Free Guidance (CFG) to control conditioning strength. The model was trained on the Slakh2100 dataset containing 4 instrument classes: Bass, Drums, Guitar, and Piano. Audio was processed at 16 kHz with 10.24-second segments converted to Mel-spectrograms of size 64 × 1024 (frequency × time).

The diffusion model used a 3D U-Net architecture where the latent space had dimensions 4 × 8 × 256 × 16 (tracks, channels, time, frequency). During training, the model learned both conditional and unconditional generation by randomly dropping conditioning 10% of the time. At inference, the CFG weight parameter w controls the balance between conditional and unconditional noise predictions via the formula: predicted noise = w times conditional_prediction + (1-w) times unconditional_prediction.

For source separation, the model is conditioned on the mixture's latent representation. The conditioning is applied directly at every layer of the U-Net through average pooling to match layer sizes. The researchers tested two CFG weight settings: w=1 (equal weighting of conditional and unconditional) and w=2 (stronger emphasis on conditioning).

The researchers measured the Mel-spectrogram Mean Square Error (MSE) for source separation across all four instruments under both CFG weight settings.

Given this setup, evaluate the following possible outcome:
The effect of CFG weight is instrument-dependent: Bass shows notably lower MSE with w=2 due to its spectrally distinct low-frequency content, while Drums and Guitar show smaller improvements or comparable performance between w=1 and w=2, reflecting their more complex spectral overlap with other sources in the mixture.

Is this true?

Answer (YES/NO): NO